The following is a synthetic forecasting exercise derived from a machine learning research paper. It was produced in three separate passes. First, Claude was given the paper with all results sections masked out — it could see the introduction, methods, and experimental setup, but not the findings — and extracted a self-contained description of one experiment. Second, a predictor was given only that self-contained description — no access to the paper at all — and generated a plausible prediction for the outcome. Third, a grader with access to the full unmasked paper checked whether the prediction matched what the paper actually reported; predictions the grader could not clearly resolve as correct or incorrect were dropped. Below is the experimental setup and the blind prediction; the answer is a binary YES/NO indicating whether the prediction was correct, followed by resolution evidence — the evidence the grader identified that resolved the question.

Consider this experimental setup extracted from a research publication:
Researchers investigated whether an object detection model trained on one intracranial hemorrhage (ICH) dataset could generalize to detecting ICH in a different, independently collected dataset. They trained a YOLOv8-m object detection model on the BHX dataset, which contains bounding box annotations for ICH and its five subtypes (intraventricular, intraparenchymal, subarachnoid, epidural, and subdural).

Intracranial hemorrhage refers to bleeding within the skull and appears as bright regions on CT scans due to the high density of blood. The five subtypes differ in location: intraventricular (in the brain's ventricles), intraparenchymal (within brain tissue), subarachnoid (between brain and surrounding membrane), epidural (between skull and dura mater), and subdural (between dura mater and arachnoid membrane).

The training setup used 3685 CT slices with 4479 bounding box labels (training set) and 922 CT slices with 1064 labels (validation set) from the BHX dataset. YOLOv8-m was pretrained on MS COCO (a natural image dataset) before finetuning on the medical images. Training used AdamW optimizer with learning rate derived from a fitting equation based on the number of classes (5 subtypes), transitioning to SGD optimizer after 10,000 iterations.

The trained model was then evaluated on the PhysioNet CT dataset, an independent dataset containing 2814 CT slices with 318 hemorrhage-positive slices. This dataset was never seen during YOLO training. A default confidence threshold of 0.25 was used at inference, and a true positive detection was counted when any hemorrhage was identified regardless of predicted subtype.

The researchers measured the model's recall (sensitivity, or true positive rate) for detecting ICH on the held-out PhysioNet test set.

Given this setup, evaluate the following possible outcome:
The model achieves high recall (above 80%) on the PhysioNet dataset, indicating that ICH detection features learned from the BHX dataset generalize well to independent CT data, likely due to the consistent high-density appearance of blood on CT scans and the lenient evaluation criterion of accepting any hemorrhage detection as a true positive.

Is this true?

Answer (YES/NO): NO